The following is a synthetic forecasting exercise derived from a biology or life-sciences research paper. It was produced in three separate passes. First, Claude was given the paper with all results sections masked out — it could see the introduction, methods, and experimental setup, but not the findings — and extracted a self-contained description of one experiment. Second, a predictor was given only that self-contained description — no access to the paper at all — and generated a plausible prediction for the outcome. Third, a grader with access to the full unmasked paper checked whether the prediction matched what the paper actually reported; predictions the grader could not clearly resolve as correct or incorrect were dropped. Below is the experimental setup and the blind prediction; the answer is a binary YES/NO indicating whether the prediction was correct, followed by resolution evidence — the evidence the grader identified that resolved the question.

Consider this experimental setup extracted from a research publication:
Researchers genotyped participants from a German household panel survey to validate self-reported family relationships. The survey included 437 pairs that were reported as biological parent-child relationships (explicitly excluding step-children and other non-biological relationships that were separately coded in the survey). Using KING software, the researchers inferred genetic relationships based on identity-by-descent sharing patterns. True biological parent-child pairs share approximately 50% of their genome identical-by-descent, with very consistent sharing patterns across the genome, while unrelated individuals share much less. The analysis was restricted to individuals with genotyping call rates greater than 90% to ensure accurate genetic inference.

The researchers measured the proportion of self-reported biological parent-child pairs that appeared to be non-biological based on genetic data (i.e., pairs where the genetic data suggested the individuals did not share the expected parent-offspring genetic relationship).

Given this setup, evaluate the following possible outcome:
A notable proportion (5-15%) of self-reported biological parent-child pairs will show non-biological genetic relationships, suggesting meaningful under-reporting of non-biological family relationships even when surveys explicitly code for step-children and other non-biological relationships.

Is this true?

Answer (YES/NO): YES